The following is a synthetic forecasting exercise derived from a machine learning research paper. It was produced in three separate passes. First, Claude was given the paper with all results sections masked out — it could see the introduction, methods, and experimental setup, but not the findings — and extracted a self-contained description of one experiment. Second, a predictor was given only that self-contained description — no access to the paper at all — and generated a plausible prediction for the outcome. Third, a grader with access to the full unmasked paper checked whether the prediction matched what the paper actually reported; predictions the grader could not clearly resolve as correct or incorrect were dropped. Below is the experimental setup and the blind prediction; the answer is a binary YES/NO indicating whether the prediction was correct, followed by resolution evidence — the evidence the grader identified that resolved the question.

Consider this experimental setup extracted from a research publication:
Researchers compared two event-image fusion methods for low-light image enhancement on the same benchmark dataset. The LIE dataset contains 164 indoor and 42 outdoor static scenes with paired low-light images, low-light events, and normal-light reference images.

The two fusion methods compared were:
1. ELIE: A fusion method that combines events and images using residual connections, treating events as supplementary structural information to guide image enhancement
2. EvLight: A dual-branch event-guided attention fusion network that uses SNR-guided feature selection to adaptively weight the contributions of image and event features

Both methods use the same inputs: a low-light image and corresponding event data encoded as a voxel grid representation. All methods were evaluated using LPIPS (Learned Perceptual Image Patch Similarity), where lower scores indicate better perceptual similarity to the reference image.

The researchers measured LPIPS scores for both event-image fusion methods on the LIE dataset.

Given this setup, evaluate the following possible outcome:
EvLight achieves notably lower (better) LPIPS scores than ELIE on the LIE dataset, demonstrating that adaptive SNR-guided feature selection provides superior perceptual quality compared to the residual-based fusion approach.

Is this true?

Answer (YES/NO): NO